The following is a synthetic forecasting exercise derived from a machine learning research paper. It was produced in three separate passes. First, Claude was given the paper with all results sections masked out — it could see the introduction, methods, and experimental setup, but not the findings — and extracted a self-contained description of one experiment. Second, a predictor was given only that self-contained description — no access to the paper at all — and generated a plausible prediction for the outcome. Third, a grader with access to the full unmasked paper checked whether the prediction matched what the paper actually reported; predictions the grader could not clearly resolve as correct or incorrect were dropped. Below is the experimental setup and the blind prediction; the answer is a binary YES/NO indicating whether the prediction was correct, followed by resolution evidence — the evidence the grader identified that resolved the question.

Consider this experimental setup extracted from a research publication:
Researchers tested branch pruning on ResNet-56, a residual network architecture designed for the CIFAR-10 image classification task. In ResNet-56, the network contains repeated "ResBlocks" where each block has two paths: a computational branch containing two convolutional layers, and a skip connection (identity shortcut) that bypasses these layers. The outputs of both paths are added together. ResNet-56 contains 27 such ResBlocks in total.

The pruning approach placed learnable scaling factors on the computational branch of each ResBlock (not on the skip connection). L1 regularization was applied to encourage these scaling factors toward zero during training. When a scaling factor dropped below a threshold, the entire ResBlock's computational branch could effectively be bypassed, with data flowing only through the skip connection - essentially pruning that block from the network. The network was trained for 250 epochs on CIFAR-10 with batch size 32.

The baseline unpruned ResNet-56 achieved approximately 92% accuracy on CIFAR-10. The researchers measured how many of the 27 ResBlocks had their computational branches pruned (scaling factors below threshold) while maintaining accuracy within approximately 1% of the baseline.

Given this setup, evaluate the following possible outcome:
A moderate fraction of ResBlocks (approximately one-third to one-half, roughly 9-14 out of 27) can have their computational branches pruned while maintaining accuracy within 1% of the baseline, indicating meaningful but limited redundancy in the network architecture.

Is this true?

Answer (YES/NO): NO